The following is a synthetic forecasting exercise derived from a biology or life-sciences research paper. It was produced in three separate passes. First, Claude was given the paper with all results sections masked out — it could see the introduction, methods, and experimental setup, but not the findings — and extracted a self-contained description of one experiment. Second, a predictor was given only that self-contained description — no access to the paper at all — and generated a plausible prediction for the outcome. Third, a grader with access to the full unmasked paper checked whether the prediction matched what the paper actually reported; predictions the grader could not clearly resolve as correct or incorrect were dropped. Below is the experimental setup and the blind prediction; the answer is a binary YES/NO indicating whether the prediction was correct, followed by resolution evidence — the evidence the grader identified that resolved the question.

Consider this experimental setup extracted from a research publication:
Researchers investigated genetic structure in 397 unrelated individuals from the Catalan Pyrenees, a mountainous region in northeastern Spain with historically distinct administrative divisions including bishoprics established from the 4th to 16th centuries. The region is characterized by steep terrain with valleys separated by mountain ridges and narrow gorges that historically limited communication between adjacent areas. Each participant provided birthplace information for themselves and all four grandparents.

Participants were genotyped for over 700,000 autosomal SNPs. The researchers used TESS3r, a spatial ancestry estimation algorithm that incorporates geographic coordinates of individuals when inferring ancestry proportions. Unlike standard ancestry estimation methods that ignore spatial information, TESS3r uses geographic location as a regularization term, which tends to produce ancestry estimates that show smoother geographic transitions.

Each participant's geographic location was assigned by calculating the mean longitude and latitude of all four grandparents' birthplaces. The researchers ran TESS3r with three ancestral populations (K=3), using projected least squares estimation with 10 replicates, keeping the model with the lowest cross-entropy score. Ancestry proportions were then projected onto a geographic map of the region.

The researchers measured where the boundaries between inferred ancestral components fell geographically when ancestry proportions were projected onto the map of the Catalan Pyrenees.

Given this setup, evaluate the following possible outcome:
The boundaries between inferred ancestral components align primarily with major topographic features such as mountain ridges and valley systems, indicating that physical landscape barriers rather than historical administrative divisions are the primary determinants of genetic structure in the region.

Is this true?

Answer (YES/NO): NO